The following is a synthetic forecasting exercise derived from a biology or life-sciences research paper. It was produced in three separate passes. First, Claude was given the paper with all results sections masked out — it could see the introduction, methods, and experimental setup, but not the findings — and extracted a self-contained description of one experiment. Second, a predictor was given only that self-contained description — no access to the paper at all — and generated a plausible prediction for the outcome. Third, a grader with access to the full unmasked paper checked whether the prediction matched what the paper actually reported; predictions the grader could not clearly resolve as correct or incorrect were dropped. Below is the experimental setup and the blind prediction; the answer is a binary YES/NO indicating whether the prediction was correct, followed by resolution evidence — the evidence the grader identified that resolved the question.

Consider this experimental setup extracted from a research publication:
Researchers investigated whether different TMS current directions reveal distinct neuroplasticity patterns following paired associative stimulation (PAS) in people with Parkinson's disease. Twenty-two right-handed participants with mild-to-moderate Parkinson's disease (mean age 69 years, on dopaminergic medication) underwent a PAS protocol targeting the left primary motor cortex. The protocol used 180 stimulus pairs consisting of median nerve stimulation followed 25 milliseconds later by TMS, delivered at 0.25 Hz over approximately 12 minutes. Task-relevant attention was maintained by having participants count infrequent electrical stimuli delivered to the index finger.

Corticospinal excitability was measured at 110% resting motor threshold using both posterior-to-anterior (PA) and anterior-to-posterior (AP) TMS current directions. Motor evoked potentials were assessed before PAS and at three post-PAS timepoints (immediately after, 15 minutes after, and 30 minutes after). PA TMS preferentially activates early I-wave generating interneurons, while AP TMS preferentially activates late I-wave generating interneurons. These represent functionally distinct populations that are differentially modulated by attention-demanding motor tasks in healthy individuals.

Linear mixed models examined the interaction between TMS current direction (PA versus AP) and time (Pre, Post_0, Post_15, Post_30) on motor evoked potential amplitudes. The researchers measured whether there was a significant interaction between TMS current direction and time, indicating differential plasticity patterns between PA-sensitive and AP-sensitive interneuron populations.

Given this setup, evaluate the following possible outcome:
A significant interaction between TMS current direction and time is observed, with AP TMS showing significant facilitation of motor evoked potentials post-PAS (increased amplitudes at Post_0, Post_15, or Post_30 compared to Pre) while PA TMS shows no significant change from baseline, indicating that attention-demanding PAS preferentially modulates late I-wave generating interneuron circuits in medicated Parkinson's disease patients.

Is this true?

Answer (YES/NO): NO